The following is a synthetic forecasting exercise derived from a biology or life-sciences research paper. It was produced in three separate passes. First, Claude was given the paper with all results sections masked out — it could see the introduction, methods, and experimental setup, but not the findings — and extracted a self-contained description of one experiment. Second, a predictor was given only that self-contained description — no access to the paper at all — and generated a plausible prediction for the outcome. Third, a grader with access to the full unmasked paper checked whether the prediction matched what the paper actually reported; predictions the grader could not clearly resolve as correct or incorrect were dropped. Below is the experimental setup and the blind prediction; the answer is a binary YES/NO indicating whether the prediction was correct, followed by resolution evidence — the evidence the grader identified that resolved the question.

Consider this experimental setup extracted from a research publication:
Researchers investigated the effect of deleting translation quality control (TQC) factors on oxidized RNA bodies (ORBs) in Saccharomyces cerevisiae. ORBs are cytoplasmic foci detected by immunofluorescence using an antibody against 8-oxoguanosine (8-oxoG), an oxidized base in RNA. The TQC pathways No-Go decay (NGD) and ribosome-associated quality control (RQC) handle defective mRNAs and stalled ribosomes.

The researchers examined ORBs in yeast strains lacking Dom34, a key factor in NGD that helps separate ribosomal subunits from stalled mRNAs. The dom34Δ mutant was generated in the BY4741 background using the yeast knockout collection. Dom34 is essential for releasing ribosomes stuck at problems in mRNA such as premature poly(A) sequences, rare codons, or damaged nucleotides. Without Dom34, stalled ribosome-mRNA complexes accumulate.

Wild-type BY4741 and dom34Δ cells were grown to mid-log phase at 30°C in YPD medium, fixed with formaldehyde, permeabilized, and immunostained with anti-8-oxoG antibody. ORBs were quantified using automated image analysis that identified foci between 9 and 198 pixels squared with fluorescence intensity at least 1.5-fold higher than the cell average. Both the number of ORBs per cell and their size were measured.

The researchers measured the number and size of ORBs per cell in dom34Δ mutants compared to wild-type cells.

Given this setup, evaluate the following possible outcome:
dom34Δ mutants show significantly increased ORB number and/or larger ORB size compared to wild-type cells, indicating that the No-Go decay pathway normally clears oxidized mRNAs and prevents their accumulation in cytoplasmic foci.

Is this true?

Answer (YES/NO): NO